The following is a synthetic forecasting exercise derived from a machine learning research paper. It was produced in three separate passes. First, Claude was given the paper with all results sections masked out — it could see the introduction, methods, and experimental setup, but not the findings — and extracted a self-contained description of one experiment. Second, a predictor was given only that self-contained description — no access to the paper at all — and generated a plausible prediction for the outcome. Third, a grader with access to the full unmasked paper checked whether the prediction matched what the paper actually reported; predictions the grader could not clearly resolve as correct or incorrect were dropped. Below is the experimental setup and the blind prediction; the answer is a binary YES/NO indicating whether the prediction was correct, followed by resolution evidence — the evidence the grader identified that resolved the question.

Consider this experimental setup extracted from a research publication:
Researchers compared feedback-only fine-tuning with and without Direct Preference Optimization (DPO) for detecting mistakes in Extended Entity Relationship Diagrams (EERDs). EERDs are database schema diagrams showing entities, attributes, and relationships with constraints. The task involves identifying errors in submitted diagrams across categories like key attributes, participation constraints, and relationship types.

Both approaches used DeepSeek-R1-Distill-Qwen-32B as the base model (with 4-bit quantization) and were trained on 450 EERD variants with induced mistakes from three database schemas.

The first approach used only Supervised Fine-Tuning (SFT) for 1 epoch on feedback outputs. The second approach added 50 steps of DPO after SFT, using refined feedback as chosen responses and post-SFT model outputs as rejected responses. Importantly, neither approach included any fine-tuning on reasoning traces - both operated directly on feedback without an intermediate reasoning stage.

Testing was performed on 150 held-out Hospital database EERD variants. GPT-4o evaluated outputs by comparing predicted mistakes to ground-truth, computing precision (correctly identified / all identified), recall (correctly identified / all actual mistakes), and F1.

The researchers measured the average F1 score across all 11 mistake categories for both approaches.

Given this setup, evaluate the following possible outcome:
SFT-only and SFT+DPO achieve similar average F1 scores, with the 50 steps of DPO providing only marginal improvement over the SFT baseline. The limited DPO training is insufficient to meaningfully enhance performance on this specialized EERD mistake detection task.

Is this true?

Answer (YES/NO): NO